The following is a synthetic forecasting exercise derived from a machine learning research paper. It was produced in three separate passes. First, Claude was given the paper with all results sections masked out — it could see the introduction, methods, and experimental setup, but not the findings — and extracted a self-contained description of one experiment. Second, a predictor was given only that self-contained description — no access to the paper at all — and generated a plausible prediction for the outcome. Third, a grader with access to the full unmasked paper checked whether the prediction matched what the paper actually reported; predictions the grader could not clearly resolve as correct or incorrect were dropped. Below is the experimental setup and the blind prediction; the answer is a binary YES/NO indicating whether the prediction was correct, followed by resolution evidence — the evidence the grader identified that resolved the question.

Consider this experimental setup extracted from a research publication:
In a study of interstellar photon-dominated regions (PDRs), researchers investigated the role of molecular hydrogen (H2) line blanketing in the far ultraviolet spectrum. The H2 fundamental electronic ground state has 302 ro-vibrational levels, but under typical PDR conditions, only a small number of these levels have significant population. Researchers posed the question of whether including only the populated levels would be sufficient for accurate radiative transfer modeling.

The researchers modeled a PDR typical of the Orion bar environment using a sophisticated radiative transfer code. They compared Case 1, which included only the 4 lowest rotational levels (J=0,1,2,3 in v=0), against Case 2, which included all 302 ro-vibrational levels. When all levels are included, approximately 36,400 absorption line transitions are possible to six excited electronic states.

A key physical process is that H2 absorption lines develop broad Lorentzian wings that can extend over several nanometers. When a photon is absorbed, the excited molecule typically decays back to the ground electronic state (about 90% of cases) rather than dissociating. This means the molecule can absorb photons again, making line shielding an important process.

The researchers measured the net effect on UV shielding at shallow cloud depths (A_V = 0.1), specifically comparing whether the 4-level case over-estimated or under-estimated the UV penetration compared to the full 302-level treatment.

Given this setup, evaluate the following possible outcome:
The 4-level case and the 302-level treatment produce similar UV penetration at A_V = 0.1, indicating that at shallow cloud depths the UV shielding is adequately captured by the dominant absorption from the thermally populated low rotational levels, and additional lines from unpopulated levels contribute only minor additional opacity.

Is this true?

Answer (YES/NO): NO